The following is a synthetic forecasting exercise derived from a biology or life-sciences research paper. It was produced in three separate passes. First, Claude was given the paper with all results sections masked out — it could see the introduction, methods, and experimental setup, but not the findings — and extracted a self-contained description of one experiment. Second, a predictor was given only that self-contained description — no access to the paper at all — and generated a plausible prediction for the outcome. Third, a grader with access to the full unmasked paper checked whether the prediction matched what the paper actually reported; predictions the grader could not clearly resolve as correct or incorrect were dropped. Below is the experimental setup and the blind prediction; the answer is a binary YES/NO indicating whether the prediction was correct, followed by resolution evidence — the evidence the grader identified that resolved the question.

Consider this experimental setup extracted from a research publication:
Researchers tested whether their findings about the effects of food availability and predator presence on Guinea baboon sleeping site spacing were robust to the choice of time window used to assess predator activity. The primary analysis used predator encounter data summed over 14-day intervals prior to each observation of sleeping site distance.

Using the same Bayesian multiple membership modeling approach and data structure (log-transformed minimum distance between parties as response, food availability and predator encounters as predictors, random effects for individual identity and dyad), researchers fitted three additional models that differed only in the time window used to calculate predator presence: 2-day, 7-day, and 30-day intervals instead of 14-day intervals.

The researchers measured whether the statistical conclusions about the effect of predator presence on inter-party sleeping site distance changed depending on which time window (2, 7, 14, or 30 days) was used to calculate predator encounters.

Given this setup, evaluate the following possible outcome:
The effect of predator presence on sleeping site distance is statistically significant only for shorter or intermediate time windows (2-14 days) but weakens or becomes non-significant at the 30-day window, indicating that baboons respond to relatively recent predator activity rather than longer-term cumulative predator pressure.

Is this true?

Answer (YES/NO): NO